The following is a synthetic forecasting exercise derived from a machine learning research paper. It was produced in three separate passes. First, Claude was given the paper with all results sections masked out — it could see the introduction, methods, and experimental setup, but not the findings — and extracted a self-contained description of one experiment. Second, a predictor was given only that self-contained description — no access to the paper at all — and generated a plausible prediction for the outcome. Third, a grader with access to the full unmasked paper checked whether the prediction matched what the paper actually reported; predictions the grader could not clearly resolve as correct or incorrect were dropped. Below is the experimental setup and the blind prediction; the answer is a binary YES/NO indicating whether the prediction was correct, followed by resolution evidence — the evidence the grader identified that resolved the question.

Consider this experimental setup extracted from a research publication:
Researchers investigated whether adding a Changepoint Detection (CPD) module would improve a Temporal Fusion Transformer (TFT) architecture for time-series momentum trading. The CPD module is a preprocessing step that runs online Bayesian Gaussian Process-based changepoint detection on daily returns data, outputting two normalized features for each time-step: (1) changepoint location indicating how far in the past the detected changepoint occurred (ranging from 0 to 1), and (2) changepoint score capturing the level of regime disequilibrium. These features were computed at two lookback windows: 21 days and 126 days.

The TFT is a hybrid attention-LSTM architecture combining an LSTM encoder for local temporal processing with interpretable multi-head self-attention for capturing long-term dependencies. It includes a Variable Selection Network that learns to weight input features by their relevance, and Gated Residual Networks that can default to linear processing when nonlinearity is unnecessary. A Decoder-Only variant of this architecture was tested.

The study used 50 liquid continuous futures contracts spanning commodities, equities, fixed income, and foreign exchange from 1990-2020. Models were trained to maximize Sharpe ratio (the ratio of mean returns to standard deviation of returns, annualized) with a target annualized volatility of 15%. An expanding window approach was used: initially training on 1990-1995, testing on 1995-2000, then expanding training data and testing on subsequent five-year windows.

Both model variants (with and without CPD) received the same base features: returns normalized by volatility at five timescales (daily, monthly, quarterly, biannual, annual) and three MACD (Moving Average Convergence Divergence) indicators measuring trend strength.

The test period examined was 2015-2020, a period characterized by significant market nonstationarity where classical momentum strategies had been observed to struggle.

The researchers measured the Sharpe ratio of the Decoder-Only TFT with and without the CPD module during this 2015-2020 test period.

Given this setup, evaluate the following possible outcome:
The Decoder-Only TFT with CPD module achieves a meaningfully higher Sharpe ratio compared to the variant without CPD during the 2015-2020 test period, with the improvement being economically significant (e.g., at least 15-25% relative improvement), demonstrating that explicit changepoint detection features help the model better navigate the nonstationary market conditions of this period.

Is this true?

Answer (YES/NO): YES